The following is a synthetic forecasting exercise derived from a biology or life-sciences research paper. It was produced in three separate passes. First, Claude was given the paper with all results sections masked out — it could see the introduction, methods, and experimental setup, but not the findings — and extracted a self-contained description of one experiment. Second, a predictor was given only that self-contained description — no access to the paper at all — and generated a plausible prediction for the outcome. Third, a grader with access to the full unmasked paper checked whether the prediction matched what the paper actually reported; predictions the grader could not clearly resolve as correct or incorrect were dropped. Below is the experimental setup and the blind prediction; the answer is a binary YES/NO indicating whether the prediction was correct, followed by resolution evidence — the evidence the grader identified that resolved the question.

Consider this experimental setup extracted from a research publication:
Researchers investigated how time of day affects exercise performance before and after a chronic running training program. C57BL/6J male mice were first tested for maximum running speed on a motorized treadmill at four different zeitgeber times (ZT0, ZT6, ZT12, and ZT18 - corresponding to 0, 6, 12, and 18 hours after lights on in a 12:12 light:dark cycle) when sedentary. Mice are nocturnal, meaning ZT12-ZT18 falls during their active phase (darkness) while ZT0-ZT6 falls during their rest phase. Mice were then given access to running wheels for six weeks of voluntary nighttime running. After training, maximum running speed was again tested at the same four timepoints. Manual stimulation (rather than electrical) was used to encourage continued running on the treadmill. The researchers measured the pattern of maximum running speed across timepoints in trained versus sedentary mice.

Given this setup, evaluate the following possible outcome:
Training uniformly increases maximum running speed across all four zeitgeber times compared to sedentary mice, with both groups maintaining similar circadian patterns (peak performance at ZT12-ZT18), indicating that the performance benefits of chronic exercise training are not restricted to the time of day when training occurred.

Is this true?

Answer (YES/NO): NO